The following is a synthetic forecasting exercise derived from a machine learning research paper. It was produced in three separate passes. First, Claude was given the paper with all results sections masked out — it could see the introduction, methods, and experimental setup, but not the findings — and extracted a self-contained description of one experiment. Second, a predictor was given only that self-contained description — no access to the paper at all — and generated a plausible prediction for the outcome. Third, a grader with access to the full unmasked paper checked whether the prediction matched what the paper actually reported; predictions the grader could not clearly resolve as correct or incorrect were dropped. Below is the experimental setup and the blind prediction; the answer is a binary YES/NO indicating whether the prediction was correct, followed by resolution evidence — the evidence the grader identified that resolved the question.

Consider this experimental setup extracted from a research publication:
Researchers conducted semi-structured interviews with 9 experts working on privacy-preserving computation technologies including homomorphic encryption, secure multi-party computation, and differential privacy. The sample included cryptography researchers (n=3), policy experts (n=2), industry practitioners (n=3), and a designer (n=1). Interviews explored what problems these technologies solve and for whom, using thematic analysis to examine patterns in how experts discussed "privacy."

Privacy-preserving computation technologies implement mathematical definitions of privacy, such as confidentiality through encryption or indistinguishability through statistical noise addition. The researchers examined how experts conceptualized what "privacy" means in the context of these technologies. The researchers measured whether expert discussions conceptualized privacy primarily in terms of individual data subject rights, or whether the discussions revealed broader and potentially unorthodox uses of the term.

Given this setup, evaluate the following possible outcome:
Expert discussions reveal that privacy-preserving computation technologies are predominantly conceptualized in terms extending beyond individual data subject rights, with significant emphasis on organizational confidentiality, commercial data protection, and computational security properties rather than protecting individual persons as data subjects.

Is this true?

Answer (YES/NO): YES